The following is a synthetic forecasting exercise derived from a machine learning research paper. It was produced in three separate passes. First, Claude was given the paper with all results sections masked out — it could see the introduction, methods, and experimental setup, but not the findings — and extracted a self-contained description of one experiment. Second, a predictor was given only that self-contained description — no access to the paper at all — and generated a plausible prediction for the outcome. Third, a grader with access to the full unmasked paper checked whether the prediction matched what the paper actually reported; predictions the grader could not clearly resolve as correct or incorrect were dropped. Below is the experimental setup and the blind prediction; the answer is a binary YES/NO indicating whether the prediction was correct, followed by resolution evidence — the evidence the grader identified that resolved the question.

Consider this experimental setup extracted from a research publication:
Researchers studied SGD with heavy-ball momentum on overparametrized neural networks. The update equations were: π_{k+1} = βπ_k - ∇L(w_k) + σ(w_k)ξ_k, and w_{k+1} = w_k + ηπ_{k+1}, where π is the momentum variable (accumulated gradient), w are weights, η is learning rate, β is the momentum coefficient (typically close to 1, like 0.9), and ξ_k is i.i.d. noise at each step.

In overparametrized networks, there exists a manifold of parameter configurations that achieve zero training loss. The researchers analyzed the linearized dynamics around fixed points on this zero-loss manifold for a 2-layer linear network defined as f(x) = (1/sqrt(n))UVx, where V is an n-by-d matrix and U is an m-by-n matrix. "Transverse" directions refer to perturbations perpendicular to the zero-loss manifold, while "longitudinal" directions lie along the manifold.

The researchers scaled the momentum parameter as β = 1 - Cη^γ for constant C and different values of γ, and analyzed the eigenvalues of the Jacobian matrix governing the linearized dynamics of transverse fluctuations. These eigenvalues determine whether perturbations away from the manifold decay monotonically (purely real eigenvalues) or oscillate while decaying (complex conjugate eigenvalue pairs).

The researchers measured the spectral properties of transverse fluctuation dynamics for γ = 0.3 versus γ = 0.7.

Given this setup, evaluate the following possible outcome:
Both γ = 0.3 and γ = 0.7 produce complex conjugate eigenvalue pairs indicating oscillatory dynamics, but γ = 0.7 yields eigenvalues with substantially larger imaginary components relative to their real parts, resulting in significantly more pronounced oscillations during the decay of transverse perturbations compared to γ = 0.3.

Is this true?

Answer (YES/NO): NO